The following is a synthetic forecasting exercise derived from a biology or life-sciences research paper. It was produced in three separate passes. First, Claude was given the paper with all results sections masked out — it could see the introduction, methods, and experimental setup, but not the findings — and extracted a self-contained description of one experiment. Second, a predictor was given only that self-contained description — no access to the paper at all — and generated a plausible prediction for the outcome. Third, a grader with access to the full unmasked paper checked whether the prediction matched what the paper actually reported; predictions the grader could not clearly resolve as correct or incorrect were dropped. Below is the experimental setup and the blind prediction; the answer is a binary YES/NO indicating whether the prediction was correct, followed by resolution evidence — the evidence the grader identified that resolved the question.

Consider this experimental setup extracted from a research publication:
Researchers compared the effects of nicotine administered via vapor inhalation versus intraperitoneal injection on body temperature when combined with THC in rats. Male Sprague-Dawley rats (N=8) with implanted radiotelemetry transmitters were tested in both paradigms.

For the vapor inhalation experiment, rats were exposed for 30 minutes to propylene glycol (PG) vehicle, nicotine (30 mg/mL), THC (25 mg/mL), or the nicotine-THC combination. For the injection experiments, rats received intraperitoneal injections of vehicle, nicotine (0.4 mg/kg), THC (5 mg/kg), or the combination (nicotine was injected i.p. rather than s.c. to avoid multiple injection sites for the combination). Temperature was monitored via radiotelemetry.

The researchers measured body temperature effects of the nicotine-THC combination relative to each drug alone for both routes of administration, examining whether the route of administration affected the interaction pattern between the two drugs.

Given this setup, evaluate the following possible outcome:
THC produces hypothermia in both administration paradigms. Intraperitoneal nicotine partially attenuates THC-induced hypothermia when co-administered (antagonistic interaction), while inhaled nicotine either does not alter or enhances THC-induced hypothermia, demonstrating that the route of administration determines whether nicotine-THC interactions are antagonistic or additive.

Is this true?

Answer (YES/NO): NO